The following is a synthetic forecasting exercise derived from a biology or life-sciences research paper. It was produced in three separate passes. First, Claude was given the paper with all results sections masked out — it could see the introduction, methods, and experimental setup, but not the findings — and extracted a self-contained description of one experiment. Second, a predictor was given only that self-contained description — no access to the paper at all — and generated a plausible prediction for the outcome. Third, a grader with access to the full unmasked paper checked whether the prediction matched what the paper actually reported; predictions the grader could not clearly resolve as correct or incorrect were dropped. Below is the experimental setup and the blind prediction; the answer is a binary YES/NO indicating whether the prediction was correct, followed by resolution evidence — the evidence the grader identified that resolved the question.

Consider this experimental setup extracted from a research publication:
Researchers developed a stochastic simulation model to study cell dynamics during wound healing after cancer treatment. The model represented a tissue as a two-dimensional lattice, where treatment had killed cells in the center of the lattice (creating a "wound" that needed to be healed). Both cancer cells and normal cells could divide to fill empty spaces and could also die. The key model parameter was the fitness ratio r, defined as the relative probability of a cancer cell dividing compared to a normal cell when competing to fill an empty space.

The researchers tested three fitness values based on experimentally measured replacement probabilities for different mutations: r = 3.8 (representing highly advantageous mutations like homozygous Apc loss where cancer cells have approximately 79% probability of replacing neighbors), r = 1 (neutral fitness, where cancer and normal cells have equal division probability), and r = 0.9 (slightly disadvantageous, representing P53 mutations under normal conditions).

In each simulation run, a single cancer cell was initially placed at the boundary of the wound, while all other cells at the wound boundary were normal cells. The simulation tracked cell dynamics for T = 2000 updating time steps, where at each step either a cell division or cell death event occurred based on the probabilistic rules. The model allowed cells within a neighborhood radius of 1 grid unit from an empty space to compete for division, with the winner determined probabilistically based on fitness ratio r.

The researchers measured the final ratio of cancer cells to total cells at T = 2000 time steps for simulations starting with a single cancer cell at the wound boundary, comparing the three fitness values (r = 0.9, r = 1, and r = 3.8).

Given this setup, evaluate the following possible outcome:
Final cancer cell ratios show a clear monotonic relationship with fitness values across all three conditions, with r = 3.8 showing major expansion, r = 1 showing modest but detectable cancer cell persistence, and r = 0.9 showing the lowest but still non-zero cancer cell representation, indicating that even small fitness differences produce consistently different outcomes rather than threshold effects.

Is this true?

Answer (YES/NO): NO